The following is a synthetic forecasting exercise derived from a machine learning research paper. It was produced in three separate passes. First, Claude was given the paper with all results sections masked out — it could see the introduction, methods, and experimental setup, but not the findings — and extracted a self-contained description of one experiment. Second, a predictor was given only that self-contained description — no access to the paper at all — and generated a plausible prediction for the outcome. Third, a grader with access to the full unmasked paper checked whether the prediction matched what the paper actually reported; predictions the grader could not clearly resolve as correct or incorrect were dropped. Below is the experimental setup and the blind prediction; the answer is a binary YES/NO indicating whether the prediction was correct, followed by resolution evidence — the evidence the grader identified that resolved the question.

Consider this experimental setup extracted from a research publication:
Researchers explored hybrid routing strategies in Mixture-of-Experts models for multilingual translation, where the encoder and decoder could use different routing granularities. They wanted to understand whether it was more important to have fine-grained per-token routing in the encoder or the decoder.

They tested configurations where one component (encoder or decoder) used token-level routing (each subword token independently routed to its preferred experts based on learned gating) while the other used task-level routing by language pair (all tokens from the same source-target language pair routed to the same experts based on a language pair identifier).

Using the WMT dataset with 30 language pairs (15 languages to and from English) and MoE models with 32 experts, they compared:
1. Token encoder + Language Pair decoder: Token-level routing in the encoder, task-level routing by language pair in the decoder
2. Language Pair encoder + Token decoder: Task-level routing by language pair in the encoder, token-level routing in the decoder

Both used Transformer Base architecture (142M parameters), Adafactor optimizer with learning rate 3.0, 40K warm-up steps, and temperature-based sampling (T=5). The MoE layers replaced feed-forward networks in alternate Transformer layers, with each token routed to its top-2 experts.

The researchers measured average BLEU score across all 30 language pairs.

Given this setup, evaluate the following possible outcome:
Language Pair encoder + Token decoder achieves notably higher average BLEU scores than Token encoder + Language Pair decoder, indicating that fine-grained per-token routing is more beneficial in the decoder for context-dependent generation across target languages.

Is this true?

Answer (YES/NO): NO